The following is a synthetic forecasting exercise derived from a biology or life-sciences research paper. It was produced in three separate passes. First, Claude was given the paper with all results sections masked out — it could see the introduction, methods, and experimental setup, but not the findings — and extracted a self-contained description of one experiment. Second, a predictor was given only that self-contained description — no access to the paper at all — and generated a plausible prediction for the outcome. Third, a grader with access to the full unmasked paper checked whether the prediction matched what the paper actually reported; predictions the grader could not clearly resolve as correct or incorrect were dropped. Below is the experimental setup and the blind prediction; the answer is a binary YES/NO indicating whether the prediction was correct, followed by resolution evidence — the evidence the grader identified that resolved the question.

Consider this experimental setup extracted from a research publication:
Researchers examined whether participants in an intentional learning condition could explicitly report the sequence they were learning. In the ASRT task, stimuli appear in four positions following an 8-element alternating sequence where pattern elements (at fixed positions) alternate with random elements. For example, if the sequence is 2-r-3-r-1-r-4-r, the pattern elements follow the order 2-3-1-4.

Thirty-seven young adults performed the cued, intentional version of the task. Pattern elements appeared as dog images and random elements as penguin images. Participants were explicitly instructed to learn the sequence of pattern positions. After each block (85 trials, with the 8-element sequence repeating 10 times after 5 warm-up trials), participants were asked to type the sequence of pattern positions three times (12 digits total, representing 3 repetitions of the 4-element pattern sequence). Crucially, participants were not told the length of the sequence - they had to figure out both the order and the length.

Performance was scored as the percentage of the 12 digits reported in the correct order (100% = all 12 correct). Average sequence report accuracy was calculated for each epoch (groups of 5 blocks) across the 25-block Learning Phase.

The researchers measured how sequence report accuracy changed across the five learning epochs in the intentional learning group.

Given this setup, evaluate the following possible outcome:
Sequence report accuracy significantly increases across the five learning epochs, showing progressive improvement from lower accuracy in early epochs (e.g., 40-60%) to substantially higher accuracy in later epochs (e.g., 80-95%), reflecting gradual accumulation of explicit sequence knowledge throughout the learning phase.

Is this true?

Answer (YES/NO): NO